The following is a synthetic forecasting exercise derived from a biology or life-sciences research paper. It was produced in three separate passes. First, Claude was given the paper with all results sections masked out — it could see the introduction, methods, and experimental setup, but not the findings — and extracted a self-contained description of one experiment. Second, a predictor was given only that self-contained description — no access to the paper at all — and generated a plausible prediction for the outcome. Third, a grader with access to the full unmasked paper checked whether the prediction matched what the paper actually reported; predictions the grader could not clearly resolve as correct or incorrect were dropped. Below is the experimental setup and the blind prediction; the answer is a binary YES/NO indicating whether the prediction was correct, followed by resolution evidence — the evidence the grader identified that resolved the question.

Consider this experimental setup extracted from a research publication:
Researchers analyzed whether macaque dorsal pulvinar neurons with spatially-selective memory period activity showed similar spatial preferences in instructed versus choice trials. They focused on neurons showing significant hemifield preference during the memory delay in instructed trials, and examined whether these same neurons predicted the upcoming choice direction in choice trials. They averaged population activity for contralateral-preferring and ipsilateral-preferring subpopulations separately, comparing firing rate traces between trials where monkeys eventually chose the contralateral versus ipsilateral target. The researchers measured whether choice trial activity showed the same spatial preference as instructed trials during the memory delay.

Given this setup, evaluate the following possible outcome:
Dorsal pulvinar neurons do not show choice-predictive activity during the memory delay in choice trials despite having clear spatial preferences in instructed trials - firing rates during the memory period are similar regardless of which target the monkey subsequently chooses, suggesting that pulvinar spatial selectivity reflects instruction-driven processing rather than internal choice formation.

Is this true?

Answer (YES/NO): YES